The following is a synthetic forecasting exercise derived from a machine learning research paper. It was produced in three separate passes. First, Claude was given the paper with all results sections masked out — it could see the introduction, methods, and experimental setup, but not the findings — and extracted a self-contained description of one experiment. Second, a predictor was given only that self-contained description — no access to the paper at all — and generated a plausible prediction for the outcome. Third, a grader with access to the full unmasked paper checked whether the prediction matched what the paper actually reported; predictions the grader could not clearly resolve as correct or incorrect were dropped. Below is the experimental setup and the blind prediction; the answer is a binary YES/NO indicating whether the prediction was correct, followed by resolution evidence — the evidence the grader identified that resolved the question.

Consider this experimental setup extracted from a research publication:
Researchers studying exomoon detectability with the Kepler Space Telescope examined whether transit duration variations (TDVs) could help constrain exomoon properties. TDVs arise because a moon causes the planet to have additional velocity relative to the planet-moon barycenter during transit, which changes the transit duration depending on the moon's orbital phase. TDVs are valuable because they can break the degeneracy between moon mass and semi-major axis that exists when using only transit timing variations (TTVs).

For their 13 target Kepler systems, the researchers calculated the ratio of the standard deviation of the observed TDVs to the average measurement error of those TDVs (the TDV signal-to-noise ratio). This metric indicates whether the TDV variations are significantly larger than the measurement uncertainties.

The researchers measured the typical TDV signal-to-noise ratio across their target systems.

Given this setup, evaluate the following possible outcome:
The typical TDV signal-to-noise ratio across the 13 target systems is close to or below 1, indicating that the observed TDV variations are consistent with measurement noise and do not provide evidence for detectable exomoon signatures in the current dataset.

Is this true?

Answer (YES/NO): NO